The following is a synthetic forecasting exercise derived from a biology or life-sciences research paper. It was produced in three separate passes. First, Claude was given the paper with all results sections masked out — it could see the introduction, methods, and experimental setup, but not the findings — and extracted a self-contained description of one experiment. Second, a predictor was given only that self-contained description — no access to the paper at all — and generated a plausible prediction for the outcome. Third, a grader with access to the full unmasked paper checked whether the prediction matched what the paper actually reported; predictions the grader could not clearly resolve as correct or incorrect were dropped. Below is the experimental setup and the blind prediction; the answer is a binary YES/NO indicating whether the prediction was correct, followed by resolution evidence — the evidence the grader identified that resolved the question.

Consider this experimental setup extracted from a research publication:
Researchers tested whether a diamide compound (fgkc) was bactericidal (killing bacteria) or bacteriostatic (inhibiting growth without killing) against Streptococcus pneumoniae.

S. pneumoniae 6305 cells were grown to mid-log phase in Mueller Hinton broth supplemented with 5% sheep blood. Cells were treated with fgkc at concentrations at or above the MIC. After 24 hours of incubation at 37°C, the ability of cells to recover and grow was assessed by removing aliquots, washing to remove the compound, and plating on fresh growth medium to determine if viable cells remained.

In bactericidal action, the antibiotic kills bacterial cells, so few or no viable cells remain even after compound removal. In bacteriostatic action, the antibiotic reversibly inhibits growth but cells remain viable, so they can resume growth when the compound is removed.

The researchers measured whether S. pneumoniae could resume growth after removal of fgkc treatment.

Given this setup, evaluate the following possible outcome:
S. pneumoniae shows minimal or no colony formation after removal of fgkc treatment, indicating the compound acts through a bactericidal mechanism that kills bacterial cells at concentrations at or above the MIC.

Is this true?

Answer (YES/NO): NO